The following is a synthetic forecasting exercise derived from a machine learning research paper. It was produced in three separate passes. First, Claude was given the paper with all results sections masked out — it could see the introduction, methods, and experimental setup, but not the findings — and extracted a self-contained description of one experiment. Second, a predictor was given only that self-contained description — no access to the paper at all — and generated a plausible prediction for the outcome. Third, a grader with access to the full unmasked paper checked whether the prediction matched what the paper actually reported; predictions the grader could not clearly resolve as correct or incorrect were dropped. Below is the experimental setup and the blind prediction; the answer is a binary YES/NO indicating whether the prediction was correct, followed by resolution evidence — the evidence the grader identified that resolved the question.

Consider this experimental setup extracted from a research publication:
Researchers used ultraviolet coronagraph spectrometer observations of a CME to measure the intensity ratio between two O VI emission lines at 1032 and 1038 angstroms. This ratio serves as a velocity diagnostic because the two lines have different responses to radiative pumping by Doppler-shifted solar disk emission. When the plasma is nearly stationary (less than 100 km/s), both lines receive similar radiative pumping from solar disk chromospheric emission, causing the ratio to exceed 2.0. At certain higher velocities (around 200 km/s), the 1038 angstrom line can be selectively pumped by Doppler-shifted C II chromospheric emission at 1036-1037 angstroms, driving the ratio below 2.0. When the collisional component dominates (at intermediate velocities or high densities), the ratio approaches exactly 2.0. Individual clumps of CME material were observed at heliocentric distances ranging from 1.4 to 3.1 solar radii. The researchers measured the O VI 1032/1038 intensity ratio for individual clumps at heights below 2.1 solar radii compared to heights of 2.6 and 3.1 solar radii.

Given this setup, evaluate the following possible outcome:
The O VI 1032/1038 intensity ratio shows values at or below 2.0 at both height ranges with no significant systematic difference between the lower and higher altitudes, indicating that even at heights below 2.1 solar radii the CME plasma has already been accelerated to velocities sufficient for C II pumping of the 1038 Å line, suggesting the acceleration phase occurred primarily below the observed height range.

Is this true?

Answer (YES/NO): NO